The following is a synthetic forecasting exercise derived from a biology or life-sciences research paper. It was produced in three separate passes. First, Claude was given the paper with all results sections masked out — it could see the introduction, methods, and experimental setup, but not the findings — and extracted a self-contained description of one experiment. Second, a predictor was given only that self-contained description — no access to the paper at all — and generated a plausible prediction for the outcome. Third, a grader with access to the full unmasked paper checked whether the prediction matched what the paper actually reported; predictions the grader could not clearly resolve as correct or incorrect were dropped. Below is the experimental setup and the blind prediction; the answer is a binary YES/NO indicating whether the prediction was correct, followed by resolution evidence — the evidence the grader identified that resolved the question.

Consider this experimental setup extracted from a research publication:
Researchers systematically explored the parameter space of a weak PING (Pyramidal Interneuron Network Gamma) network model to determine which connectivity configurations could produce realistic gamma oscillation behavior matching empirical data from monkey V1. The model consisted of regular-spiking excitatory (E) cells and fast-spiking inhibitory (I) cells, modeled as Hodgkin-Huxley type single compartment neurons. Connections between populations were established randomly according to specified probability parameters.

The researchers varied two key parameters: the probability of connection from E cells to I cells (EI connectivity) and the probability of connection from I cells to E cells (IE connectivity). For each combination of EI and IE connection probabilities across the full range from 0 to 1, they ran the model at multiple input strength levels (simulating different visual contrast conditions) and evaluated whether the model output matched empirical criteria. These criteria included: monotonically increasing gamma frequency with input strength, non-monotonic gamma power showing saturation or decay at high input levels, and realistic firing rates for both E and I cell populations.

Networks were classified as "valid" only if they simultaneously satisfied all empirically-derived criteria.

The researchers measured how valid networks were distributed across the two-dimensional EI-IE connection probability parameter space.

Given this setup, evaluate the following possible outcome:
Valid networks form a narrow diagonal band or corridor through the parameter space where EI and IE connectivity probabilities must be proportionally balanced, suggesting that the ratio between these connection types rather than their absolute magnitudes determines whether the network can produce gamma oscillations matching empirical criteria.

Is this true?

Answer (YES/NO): NO